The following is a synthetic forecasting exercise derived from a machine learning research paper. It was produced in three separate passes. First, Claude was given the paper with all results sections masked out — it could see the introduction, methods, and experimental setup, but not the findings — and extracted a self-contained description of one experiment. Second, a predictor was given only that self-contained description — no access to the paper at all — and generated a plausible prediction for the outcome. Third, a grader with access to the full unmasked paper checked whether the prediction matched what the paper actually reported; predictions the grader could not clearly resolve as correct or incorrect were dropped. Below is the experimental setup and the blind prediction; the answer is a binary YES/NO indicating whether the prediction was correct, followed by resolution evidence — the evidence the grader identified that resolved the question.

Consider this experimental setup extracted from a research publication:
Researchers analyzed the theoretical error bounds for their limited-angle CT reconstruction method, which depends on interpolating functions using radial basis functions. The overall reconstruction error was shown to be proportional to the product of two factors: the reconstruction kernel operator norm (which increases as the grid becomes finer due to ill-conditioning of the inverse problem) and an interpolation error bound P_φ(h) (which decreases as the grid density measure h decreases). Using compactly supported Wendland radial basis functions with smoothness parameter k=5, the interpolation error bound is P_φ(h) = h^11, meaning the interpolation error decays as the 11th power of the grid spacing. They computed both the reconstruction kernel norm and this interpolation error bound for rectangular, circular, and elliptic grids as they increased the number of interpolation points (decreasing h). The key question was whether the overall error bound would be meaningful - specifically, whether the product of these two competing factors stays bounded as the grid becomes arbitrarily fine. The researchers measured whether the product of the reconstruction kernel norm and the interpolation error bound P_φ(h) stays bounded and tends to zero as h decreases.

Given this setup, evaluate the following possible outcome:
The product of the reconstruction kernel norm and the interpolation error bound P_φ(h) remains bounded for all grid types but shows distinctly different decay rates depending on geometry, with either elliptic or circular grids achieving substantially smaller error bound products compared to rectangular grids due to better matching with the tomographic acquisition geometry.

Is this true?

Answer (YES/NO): NO